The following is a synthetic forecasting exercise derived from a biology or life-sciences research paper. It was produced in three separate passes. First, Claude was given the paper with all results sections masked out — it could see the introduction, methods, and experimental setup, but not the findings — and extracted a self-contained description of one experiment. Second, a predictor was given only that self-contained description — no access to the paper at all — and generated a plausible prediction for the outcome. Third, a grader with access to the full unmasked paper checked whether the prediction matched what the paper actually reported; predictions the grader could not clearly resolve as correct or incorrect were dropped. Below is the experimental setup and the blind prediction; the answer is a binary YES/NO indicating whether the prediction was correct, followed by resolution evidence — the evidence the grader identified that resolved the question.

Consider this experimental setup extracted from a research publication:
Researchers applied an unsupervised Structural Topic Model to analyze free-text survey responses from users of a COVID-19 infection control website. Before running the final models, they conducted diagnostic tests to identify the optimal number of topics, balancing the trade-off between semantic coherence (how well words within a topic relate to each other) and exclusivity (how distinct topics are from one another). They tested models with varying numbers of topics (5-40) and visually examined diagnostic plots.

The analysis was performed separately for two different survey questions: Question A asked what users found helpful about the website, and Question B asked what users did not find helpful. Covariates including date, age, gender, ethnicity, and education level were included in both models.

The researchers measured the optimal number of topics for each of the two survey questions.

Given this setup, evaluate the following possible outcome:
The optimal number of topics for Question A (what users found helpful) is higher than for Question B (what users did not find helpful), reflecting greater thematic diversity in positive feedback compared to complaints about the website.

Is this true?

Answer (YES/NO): YES